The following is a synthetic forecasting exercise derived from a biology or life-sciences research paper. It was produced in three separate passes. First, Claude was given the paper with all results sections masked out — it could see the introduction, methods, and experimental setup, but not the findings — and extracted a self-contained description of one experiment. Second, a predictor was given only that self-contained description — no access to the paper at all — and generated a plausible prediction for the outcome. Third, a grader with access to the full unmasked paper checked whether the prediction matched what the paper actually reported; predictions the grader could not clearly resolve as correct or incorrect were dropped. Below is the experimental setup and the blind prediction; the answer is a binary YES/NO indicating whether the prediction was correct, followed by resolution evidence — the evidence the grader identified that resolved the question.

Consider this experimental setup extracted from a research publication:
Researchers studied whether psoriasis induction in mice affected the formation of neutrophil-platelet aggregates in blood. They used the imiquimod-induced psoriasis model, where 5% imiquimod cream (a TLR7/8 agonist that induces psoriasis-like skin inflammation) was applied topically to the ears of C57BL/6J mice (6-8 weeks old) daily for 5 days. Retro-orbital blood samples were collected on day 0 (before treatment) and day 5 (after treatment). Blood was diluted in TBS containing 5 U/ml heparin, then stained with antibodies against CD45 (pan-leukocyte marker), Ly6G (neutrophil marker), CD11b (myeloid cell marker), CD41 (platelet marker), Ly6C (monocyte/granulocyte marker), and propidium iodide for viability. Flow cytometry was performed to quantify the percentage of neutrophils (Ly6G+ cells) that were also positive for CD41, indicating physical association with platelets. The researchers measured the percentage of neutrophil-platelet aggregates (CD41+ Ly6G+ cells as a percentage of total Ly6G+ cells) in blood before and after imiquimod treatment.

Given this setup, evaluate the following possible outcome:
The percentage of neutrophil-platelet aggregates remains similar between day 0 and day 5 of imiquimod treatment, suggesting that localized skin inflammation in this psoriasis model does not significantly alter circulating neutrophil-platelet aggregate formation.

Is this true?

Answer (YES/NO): NO